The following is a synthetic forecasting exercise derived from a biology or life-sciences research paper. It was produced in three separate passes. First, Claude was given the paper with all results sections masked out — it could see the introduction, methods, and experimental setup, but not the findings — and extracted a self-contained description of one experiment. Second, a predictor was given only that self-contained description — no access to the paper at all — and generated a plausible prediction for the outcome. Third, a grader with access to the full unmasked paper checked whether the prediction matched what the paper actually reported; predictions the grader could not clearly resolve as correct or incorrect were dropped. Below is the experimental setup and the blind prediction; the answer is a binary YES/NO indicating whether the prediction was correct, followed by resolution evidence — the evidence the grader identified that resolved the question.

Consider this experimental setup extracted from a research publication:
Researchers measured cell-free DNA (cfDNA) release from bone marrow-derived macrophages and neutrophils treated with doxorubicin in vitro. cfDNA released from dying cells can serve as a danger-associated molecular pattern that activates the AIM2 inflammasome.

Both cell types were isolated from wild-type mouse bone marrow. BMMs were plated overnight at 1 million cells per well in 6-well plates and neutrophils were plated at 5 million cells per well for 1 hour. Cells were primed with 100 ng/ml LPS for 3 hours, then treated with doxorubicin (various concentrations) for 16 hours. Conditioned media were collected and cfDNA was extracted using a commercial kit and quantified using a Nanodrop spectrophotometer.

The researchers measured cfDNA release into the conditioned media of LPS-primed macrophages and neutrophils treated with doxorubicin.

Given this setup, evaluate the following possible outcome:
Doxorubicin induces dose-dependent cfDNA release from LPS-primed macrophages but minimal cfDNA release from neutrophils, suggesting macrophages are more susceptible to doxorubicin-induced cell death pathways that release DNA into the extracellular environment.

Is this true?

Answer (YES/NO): NO